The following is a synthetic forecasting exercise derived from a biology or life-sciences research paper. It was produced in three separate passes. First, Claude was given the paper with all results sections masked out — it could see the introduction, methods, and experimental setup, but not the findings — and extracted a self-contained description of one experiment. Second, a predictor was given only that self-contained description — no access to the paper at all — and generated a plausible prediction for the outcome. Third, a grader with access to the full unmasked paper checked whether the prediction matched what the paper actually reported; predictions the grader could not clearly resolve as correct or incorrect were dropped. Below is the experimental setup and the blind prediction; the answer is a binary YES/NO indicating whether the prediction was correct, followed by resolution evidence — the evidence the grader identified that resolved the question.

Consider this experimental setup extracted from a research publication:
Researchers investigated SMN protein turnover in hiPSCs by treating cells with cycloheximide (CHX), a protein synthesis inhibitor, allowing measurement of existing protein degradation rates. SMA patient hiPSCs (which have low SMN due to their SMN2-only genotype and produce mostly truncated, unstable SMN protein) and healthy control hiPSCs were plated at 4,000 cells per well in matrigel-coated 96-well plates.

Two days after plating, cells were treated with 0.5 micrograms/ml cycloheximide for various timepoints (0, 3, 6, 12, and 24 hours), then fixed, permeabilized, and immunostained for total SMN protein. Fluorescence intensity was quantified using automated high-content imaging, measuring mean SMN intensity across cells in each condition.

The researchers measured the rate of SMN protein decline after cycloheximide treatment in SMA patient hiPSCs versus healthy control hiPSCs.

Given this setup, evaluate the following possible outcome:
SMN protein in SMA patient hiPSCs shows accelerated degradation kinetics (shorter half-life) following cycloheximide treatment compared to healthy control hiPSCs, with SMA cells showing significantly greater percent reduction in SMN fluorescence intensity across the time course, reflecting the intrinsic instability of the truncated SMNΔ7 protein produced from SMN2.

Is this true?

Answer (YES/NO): NO